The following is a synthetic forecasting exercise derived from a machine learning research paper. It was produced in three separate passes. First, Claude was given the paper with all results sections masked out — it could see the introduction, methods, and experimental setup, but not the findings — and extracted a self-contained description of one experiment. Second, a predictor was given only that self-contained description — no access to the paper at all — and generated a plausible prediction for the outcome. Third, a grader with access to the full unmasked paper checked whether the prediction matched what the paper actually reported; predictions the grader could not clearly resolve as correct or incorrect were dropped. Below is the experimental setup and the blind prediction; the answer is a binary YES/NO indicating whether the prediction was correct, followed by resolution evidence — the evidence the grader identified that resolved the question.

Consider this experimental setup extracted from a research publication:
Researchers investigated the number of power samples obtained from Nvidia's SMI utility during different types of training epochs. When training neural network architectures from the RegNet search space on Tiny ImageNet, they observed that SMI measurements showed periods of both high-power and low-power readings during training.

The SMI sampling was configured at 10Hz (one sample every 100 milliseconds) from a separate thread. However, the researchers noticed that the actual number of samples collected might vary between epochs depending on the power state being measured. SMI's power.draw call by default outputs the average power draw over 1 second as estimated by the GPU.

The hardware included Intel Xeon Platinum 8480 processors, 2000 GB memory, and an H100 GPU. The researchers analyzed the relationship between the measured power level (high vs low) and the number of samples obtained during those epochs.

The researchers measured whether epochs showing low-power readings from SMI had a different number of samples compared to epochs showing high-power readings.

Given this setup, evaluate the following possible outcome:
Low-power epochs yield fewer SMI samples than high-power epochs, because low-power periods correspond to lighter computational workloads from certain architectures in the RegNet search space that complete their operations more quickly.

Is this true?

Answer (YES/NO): NO